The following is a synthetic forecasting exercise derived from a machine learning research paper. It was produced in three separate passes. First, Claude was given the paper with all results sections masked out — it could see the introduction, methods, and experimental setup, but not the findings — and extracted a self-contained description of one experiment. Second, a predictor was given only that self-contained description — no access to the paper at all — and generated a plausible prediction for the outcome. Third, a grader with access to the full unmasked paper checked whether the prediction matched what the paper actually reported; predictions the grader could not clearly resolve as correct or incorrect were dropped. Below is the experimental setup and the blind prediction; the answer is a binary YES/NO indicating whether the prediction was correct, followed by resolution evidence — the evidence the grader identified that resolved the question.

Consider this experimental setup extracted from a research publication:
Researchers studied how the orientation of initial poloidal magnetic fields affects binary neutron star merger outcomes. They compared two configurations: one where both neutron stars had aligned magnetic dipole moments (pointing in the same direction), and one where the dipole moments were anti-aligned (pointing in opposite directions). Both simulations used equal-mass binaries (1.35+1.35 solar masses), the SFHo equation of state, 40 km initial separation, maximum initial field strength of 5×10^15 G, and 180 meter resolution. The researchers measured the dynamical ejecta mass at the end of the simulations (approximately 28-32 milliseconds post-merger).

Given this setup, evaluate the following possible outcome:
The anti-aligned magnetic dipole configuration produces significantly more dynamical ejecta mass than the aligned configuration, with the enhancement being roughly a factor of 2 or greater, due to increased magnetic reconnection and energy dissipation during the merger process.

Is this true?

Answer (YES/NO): NO